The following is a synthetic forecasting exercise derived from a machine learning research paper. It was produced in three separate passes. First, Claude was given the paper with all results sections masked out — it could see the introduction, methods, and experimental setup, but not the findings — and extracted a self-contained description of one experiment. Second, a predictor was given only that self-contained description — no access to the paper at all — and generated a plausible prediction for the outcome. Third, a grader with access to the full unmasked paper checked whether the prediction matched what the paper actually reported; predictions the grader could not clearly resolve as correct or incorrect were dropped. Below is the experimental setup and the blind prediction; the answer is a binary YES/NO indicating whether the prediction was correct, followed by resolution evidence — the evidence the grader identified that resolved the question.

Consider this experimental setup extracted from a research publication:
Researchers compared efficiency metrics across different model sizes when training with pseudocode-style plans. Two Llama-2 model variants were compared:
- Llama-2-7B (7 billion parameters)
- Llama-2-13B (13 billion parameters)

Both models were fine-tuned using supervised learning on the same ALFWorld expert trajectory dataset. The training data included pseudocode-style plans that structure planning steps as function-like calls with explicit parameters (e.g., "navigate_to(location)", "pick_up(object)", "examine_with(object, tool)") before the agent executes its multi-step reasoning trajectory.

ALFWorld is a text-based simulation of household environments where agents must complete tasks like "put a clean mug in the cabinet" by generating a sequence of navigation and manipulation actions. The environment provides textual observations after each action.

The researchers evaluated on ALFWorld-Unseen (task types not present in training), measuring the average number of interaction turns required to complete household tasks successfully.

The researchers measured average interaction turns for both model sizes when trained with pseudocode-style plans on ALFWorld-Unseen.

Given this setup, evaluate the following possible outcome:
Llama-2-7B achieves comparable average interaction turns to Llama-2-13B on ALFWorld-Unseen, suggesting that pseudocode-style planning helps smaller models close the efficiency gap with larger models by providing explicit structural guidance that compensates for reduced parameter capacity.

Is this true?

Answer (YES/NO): YES